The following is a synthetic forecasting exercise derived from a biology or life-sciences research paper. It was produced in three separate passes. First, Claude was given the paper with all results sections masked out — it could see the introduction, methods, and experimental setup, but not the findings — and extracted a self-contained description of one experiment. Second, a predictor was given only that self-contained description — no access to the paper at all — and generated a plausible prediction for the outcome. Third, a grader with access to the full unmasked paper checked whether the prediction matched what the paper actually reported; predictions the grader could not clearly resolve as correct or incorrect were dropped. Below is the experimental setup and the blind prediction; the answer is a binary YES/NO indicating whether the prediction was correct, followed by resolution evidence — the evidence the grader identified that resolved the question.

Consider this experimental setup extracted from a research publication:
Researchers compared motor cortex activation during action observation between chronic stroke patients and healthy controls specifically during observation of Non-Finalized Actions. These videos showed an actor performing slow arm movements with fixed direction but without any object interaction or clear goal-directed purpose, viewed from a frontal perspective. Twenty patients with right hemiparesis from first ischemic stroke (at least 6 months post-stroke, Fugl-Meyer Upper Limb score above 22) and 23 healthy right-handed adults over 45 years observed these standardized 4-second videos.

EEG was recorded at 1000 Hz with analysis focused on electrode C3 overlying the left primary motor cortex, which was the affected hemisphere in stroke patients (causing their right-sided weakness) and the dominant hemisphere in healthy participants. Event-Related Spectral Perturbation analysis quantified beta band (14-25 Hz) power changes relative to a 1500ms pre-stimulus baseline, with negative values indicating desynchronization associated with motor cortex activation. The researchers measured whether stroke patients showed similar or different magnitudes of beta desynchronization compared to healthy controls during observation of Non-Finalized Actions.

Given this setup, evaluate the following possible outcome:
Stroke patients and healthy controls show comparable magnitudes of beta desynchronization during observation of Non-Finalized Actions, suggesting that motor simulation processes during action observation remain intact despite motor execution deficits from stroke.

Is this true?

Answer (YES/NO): NO